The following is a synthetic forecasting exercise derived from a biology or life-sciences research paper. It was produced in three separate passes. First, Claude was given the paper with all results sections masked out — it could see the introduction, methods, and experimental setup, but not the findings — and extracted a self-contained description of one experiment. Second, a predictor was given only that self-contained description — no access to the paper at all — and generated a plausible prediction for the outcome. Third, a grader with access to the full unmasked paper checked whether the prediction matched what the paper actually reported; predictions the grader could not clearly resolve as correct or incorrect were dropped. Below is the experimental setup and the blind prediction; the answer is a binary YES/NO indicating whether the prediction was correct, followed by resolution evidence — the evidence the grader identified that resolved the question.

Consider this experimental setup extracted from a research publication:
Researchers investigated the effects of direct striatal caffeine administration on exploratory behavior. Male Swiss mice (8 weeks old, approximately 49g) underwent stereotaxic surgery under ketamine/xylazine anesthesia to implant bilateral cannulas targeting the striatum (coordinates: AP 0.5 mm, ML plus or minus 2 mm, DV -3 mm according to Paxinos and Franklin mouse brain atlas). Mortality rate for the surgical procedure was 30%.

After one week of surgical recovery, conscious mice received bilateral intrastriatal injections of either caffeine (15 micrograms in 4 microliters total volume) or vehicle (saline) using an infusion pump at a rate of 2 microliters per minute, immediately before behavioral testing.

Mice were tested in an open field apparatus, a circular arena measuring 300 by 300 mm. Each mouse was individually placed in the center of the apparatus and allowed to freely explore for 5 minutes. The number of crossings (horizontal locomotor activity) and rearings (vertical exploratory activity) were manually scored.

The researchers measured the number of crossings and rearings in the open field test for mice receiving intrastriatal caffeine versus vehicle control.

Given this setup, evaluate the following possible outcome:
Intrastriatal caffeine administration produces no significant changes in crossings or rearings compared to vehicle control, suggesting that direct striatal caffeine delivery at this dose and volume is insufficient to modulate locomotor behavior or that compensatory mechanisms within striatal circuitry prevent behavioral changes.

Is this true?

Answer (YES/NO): NO